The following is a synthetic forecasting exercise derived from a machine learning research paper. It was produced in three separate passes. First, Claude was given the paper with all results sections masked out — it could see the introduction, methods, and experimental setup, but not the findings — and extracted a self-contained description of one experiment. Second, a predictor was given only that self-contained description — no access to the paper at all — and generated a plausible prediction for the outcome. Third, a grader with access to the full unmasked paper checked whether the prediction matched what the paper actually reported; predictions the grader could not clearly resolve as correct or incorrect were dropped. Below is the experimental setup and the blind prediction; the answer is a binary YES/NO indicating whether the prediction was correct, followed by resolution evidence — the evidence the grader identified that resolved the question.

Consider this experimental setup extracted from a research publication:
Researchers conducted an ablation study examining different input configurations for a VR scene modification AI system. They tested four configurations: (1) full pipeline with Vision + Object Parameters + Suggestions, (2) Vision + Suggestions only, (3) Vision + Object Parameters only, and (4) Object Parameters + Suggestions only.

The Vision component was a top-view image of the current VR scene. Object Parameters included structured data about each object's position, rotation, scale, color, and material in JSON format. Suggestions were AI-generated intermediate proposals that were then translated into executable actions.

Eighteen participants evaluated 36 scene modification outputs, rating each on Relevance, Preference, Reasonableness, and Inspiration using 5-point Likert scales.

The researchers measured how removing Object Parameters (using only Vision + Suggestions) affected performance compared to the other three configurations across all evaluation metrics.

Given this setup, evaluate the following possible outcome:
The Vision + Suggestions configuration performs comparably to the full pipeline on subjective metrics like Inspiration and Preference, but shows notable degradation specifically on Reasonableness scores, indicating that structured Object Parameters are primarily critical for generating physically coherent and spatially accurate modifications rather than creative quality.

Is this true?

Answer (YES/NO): NO